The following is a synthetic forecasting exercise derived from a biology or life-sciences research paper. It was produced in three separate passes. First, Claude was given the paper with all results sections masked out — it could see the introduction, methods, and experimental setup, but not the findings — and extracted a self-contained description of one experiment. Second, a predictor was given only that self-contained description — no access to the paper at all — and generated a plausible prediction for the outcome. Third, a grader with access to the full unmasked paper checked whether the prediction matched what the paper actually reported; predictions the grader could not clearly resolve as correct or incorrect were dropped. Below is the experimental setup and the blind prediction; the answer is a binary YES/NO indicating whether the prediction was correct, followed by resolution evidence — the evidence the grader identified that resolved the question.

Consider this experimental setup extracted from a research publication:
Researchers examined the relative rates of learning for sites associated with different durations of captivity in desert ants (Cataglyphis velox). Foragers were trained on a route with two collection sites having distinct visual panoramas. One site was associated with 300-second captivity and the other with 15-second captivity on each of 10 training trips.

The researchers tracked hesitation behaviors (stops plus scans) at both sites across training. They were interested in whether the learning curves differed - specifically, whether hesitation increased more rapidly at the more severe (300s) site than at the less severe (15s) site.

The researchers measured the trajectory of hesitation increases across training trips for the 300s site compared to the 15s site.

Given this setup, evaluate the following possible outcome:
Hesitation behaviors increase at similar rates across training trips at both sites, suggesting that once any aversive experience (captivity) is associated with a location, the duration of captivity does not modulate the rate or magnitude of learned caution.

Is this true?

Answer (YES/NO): NO